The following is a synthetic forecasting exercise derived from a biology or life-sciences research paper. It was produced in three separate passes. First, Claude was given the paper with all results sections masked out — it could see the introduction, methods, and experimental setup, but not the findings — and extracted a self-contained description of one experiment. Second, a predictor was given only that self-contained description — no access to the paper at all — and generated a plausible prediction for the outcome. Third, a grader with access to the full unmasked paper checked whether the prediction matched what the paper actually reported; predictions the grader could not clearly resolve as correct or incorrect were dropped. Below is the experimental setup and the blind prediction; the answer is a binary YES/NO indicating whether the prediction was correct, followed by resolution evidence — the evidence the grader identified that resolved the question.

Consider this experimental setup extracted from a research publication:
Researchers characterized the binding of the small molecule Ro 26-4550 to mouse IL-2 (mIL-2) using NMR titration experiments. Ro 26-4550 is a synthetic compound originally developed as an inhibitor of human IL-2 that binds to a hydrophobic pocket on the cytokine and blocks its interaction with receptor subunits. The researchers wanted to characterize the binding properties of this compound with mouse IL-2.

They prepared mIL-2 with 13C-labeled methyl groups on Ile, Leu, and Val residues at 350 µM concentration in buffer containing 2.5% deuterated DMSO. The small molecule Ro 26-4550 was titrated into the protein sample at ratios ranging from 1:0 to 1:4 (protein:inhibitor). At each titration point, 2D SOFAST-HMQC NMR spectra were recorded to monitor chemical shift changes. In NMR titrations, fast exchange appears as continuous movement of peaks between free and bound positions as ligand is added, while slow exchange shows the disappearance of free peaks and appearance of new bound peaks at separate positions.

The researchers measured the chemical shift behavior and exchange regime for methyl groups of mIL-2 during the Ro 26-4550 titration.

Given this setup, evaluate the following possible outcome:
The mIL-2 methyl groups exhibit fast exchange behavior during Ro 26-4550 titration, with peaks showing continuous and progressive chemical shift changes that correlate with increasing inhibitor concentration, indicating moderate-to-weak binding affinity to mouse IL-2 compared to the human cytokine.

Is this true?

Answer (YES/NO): YES